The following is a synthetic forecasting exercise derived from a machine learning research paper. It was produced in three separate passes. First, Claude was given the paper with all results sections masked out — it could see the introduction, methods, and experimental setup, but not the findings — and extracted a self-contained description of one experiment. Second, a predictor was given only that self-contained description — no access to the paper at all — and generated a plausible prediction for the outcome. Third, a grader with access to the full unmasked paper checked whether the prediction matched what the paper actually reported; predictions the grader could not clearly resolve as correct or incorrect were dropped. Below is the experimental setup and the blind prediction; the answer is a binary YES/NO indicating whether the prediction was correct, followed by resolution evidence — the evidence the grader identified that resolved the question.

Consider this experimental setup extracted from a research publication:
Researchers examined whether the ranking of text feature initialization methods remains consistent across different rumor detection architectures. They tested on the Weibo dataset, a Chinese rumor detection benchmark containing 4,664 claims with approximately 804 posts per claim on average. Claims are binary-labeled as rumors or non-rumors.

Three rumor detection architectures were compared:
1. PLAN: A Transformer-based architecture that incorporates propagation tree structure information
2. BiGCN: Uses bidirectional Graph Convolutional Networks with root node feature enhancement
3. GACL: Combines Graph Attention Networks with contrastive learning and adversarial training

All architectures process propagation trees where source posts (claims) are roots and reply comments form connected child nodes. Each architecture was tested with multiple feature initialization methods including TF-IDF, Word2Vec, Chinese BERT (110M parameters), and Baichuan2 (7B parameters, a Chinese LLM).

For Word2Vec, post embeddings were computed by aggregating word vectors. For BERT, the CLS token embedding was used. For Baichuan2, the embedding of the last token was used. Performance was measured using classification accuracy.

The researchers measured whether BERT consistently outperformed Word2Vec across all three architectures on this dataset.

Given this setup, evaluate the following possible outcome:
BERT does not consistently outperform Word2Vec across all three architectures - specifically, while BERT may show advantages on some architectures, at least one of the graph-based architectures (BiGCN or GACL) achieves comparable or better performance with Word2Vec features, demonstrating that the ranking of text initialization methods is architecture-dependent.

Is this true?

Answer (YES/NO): NO